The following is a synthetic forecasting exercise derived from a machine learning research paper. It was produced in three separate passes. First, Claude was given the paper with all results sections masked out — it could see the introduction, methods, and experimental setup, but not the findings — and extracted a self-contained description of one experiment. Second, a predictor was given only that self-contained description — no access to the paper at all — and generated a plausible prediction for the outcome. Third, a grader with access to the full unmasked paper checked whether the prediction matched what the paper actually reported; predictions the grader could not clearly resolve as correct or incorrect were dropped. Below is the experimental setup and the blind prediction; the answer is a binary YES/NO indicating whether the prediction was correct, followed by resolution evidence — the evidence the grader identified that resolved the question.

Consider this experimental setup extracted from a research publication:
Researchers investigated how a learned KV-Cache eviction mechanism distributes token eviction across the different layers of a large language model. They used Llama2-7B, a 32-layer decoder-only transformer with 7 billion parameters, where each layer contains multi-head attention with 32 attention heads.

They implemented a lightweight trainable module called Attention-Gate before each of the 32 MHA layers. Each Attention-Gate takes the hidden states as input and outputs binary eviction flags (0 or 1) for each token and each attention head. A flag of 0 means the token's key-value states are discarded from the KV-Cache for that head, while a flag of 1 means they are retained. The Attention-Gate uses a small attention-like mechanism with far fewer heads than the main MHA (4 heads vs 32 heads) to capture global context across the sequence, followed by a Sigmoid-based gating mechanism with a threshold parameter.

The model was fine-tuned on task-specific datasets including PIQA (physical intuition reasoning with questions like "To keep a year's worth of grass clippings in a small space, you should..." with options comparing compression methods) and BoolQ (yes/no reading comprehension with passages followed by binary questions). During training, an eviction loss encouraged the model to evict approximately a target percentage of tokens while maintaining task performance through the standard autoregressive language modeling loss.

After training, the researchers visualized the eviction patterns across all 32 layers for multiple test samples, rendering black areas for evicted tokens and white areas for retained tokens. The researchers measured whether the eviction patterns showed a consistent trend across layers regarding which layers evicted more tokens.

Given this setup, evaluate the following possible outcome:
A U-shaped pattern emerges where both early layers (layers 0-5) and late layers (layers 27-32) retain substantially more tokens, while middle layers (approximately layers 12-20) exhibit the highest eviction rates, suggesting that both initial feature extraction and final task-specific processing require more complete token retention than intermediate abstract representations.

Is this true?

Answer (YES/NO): NO